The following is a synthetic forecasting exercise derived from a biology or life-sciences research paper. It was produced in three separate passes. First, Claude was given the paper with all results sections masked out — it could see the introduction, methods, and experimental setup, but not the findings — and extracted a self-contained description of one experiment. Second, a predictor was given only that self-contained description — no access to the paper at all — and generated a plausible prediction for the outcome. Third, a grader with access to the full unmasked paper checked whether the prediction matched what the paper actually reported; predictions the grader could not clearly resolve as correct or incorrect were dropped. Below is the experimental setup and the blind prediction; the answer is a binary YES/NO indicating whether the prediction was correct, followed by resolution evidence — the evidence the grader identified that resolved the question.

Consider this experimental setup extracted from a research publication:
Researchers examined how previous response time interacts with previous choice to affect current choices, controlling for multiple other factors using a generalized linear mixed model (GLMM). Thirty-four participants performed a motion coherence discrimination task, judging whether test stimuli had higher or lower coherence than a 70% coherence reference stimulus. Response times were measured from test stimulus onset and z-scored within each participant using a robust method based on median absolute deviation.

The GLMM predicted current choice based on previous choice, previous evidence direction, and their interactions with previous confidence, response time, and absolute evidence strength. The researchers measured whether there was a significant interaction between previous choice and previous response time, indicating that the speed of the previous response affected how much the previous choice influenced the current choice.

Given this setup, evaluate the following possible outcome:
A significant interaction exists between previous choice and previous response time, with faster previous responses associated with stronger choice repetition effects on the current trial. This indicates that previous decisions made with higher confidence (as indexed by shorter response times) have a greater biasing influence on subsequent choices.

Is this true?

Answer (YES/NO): YES